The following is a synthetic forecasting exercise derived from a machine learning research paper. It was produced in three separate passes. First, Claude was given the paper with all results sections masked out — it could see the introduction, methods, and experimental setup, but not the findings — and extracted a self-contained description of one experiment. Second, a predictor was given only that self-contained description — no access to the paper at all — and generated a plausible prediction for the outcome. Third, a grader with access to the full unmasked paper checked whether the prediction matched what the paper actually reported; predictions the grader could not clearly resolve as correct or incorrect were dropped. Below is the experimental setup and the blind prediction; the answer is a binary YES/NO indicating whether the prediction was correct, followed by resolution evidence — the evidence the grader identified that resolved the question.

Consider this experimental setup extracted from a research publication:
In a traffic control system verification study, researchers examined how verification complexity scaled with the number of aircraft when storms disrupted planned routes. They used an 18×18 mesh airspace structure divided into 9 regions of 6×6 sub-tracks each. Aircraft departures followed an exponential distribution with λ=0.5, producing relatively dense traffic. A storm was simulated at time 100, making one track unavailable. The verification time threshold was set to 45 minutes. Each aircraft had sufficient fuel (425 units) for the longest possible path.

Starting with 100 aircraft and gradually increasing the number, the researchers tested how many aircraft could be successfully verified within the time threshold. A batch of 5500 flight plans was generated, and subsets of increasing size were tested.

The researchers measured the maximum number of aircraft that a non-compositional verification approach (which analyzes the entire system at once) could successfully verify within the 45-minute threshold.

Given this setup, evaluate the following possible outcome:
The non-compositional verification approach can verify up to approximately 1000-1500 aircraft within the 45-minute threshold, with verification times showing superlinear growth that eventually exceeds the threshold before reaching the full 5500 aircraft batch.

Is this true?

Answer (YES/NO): NO